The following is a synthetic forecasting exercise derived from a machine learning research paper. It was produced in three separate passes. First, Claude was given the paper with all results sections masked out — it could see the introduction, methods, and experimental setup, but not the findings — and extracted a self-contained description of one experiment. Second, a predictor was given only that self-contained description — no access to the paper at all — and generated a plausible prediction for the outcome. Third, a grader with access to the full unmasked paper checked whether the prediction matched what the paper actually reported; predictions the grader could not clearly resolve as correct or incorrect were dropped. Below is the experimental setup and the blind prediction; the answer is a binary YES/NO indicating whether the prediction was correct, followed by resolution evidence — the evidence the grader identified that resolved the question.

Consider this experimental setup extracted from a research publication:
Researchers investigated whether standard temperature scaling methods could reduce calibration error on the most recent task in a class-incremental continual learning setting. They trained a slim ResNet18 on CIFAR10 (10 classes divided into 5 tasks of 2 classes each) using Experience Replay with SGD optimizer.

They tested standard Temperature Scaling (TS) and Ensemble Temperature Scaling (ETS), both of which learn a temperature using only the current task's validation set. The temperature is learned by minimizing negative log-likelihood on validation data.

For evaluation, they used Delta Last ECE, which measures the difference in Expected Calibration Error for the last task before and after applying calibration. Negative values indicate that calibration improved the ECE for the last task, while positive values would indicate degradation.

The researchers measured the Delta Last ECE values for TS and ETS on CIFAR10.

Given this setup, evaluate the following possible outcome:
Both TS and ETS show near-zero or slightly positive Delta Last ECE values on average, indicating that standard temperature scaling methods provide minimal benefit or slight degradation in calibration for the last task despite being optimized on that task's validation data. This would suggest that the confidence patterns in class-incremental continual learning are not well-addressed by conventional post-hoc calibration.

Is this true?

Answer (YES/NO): NO